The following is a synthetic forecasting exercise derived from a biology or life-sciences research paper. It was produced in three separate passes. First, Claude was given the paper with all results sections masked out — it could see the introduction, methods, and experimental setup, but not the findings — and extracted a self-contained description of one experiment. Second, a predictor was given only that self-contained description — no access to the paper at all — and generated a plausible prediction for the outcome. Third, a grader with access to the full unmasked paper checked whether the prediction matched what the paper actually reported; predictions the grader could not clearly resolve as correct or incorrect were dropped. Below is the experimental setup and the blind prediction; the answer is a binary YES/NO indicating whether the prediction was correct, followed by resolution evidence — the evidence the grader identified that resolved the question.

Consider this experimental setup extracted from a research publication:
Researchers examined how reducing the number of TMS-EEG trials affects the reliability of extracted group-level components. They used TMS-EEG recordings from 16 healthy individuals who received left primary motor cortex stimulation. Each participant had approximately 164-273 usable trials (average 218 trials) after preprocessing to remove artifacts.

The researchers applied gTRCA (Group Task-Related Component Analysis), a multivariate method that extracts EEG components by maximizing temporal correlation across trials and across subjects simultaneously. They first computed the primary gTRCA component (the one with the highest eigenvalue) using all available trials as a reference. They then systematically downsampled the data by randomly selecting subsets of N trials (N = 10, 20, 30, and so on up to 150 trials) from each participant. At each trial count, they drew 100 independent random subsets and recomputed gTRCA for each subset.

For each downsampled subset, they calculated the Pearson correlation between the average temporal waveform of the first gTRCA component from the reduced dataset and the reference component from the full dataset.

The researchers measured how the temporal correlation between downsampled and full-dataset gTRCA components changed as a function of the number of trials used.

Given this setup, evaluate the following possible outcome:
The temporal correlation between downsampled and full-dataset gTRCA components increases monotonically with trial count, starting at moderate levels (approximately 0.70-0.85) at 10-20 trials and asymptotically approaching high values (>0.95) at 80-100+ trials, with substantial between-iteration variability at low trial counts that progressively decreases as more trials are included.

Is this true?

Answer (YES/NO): NO